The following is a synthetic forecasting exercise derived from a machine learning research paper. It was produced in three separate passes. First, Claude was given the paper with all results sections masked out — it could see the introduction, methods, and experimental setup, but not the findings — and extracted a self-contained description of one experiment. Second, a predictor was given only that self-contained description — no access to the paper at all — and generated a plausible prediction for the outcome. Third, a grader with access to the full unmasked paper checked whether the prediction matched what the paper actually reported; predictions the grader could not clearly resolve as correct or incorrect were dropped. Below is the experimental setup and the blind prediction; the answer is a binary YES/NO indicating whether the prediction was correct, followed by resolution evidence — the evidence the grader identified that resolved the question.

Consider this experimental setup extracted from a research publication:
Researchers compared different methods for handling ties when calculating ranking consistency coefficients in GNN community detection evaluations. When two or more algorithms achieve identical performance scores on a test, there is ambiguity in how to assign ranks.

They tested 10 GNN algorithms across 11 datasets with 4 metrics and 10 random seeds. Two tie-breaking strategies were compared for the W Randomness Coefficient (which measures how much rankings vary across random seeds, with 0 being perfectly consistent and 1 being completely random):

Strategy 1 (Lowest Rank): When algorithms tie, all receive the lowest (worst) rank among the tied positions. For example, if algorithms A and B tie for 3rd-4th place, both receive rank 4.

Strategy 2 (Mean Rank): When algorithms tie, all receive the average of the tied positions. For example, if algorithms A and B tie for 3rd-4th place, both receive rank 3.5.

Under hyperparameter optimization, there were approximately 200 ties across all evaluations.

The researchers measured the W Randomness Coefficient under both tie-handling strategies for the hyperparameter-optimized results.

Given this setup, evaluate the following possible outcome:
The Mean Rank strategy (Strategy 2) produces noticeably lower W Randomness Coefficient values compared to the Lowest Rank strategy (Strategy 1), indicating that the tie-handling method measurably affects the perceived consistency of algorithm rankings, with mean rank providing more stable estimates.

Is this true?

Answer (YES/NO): YES